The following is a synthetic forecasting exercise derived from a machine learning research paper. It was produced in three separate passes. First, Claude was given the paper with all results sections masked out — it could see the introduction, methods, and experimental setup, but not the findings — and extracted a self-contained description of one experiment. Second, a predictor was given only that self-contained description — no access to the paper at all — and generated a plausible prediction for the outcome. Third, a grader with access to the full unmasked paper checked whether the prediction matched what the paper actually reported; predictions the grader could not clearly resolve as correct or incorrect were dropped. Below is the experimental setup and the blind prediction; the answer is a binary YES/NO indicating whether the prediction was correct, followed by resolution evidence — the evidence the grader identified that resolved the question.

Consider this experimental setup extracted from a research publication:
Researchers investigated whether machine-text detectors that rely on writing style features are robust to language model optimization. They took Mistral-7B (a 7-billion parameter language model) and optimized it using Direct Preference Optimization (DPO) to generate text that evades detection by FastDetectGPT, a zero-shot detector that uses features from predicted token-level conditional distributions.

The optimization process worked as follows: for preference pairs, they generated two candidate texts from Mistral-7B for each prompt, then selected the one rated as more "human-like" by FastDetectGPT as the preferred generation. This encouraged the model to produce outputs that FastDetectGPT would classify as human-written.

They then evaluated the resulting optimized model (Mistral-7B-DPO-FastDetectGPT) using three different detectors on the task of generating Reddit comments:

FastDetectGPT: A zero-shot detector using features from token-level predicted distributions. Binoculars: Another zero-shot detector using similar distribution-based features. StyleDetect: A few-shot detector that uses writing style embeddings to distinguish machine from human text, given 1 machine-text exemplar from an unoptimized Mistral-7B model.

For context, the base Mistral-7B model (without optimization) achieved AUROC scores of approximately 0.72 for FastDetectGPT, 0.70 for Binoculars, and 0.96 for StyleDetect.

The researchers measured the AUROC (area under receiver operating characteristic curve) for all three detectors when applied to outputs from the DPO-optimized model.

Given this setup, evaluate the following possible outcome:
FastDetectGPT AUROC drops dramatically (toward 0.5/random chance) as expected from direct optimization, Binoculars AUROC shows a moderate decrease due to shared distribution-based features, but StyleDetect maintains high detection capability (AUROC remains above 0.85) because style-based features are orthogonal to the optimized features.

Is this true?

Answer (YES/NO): NO